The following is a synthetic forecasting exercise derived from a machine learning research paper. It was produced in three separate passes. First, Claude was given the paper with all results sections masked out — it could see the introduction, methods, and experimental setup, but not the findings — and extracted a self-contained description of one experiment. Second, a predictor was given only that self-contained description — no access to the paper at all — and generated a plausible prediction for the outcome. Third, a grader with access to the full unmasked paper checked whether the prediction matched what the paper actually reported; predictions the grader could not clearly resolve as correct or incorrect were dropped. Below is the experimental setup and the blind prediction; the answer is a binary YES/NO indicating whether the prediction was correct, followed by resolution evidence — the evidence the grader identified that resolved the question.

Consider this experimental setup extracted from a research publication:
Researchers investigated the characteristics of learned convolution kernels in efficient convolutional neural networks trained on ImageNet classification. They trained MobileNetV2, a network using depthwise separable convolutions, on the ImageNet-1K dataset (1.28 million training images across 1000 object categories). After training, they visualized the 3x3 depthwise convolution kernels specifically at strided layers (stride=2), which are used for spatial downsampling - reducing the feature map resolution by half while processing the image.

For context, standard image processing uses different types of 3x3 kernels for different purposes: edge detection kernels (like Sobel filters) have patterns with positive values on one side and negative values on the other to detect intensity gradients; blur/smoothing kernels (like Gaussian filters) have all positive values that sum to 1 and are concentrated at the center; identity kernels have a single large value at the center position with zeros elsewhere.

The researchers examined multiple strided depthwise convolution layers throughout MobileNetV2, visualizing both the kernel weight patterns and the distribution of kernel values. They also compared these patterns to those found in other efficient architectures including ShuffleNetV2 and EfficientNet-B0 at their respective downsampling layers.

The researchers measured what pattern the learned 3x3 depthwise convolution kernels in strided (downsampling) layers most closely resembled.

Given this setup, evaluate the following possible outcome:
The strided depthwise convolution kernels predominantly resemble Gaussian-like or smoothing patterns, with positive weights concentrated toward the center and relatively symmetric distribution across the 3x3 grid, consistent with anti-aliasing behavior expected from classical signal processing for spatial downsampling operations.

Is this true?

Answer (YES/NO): YES